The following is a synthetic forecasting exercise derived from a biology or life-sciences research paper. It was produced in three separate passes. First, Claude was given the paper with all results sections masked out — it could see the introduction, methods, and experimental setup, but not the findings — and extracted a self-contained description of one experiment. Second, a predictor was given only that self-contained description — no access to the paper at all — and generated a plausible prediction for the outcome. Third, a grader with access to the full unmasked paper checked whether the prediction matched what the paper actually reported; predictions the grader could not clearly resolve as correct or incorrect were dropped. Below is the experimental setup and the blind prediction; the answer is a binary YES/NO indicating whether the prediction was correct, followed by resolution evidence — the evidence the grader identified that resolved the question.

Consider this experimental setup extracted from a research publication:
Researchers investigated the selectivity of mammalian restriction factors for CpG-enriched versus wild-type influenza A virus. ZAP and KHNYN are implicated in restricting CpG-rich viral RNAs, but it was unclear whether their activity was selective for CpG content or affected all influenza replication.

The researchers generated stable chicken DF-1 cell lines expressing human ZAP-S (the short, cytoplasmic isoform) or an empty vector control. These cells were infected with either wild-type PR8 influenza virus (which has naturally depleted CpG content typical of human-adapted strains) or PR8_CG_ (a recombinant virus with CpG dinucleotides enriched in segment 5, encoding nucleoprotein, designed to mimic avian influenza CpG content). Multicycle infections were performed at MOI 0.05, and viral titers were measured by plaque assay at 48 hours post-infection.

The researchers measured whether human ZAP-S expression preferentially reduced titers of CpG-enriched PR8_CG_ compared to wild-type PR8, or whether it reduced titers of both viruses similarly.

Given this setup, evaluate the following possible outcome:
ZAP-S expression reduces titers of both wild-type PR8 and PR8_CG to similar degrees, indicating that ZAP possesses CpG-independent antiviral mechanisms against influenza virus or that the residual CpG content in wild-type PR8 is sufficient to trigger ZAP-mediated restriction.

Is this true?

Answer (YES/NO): NO